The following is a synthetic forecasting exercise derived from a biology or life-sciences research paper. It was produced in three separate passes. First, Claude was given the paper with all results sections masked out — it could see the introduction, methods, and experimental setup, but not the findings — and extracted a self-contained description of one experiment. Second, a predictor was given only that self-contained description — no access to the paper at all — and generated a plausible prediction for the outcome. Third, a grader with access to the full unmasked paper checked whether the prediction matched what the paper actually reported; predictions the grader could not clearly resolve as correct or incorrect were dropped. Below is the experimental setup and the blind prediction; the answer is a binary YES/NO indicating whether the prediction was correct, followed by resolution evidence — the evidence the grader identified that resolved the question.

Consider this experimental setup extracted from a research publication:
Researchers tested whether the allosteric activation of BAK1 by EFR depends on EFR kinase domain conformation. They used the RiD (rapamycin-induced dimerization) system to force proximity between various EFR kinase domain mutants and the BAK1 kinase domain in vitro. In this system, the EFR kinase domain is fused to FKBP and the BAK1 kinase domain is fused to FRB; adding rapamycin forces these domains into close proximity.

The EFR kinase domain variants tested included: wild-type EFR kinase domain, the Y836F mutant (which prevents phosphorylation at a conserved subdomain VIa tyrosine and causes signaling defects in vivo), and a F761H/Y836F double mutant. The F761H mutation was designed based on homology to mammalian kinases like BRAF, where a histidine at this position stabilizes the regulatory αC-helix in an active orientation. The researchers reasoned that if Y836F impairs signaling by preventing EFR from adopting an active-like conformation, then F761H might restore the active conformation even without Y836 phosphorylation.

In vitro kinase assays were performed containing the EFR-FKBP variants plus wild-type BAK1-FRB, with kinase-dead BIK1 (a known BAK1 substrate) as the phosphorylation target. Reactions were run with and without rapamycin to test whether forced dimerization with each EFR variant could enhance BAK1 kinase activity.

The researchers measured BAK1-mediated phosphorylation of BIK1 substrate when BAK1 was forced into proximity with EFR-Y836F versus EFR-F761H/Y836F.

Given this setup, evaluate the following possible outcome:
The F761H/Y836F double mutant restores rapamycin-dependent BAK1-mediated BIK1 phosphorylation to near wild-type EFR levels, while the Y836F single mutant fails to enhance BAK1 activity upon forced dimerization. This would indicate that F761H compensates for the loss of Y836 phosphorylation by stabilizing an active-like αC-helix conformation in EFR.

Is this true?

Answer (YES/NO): NO